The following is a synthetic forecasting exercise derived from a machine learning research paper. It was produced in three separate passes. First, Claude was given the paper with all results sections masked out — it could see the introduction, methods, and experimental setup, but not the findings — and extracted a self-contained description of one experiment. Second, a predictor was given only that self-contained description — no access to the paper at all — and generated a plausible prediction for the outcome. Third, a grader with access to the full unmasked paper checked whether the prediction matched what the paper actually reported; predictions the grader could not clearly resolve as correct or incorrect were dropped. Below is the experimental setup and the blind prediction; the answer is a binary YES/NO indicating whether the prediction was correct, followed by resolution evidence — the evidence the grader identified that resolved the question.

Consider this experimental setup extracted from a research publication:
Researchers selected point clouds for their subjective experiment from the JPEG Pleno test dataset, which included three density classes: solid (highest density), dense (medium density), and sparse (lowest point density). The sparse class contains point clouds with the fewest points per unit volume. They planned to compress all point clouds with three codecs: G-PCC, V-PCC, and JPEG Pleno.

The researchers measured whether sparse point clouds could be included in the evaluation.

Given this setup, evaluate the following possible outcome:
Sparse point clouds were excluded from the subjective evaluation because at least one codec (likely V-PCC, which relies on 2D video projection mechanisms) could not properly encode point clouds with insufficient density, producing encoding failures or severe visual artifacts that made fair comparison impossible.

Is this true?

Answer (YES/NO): NO